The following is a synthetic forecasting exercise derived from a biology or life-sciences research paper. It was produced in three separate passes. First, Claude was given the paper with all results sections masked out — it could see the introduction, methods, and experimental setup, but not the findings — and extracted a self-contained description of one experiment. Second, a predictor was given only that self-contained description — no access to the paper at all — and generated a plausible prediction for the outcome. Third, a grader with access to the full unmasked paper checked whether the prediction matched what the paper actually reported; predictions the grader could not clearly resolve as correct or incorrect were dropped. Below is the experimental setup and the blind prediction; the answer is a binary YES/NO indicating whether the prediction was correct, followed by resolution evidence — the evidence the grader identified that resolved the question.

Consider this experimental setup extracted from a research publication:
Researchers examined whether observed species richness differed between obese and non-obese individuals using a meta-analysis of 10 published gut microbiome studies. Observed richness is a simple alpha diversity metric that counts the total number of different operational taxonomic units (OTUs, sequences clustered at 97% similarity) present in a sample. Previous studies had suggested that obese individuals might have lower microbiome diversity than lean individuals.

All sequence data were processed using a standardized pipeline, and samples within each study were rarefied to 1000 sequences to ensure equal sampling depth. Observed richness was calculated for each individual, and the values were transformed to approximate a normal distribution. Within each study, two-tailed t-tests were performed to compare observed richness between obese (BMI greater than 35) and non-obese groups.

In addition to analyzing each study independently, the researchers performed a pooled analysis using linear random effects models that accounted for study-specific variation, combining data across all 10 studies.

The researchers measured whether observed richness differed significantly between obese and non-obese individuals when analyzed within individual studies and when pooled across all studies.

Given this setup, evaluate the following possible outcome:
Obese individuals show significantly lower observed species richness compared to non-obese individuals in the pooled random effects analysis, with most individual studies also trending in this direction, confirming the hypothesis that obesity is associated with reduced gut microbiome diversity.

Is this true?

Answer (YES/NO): YES